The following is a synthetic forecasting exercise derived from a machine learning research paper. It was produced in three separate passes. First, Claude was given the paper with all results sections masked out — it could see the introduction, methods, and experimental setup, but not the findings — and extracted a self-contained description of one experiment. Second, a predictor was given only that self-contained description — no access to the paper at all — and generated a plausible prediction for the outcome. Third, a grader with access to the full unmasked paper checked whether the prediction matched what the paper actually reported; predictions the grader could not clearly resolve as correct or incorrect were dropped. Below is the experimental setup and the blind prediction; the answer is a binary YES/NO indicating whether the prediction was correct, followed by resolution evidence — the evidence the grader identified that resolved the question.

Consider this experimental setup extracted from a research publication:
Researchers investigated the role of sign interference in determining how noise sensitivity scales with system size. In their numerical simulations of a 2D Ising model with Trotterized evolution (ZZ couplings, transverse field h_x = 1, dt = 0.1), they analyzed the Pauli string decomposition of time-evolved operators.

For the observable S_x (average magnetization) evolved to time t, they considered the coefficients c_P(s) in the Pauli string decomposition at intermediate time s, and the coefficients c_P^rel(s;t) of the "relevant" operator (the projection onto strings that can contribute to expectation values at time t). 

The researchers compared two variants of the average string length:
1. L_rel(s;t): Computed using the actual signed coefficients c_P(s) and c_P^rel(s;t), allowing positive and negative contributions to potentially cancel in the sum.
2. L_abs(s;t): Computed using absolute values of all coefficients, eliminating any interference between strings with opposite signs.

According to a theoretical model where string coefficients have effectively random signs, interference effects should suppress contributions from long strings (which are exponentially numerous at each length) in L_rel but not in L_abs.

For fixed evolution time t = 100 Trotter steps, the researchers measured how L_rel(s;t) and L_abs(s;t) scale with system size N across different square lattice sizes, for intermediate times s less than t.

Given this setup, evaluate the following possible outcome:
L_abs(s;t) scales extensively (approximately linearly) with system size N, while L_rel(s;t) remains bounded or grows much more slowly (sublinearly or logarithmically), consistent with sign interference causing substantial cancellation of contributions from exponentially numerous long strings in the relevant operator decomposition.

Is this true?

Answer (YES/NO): YES